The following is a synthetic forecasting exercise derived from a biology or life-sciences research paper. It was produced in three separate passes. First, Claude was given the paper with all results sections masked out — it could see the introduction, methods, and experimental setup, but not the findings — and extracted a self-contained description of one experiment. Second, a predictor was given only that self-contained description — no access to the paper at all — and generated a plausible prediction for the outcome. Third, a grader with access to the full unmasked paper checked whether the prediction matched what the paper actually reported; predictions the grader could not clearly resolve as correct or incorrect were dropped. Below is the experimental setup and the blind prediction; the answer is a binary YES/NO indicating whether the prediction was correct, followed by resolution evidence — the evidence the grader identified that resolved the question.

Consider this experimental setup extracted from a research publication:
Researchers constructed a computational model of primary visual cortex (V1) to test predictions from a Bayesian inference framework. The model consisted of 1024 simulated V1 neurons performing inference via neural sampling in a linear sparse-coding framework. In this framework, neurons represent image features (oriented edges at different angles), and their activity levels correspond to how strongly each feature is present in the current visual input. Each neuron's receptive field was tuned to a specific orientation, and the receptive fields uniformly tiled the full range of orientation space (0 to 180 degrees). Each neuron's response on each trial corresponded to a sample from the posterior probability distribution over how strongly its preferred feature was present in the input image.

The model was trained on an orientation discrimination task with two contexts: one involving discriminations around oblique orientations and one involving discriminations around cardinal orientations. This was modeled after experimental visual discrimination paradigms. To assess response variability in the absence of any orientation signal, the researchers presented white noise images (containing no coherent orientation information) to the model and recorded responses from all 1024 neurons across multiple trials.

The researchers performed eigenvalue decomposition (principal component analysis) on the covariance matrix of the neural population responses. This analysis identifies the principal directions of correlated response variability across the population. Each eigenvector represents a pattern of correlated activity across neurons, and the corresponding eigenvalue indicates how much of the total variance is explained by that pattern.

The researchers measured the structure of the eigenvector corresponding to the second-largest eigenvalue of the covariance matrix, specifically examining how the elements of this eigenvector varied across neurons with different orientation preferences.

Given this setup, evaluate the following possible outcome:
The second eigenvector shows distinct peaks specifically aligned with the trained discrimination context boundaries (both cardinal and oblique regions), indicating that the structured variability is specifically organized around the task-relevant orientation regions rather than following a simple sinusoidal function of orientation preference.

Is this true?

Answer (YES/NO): NO